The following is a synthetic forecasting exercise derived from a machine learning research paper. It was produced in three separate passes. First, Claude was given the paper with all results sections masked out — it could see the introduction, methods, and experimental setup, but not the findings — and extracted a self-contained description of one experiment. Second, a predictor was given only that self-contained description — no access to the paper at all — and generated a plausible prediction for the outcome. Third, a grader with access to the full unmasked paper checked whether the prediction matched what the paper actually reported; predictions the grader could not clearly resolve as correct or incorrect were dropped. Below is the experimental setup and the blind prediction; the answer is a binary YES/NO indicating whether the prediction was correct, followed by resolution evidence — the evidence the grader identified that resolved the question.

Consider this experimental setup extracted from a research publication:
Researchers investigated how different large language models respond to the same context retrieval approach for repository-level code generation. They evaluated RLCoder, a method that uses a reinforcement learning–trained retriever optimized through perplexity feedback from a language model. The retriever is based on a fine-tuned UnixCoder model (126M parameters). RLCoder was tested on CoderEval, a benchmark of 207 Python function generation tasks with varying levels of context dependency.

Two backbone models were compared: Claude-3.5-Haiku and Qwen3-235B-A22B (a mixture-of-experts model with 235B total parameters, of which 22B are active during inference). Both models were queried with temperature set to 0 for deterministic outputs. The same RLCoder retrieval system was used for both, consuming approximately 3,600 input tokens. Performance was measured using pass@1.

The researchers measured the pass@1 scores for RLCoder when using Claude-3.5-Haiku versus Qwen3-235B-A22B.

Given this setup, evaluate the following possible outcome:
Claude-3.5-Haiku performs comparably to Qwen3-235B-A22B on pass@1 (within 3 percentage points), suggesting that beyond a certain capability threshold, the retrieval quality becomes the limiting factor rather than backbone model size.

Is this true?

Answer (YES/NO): NO